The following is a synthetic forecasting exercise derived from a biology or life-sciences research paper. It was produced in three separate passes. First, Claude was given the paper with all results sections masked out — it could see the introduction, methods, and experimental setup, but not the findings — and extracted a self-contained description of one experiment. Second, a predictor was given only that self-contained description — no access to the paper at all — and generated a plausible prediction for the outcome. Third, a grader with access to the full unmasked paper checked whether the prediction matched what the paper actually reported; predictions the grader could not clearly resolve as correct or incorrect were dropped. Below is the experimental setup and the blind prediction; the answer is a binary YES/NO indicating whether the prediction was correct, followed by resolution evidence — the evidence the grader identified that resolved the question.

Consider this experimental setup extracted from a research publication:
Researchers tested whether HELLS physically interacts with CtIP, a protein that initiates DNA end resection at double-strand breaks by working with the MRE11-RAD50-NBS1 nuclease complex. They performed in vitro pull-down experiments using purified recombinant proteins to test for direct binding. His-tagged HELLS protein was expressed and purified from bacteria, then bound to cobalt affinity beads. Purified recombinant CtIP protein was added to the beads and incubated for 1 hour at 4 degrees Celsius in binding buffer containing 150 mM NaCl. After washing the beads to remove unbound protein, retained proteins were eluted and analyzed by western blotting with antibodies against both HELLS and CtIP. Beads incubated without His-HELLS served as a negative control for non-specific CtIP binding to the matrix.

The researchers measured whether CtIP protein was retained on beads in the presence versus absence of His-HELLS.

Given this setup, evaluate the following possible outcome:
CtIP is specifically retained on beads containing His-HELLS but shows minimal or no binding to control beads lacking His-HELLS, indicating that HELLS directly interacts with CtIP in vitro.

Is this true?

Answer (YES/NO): YES